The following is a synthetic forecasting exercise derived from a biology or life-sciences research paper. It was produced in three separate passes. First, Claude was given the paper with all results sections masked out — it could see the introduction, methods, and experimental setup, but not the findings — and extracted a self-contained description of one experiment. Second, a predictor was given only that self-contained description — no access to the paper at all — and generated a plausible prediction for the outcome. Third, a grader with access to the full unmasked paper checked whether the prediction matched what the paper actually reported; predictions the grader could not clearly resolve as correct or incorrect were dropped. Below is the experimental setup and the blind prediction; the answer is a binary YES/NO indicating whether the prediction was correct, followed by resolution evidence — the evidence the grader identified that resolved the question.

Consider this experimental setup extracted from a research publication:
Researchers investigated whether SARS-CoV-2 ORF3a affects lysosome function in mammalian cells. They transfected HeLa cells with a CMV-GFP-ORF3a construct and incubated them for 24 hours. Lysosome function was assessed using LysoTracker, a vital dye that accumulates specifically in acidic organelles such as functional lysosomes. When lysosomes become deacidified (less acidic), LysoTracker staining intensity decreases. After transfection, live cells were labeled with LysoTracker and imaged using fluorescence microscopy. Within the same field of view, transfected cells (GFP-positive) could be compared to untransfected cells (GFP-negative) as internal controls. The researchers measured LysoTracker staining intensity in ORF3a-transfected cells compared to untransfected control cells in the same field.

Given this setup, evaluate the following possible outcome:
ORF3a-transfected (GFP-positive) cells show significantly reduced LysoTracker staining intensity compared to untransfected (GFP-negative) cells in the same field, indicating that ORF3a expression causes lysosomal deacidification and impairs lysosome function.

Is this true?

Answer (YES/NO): YES